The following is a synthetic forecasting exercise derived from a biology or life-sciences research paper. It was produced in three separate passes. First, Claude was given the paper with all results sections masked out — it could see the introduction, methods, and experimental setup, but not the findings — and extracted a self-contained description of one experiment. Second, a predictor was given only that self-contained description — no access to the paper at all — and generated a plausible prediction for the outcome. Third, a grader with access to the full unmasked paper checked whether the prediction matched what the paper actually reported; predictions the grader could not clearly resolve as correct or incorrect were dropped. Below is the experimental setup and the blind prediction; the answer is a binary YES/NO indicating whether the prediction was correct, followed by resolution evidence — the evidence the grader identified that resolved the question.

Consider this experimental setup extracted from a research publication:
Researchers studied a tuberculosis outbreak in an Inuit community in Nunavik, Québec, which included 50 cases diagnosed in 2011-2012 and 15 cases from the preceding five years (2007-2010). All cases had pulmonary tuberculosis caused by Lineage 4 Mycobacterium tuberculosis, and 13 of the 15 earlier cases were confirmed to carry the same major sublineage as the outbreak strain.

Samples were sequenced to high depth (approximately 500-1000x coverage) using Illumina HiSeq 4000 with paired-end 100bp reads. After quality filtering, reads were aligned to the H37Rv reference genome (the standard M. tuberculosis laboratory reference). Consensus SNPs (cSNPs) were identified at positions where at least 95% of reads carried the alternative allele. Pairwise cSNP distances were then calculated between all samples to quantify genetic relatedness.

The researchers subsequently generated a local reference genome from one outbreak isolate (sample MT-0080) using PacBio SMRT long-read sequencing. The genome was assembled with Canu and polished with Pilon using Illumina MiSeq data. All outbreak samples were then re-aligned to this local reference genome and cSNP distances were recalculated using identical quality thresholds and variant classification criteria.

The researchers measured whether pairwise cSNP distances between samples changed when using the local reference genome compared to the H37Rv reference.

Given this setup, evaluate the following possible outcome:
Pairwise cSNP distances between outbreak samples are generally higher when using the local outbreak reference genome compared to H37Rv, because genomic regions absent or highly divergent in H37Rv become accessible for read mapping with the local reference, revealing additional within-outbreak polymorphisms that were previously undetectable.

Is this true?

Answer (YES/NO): NO